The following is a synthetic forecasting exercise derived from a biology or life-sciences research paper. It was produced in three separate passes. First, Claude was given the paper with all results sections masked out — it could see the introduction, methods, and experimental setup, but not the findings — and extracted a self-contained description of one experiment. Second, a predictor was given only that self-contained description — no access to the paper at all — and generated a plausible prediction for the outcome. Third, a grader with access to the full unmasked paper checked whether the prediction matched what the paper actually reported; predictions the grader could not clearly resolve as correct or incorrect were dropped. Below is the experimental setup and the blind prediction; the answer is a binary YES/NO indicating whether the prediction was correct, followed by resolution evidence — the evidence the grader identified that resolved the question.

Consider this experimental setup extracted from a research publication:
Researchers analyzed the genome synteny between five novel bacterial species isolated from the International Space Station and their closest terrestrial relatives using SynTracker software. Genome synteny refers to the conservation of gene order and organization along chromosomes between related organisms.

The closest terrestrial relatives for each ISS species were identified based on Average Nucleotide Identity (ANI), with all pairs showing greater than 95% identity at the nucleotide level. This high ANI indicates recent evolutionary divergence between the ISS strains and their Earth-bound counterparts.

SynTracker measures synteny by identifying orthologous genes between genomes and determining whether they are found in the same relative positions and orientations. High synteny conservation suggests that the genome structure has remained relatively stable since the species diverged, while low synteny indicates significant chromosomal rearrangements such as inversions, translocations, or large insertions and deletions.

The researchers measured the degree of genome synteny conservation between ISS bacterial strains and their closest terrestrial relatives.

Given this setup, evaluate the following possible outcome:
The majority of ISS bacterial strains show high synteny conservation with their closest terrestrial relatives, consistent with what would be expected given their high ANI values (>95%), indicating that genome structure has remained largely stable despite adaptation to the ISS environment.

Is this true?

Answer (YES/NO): NO